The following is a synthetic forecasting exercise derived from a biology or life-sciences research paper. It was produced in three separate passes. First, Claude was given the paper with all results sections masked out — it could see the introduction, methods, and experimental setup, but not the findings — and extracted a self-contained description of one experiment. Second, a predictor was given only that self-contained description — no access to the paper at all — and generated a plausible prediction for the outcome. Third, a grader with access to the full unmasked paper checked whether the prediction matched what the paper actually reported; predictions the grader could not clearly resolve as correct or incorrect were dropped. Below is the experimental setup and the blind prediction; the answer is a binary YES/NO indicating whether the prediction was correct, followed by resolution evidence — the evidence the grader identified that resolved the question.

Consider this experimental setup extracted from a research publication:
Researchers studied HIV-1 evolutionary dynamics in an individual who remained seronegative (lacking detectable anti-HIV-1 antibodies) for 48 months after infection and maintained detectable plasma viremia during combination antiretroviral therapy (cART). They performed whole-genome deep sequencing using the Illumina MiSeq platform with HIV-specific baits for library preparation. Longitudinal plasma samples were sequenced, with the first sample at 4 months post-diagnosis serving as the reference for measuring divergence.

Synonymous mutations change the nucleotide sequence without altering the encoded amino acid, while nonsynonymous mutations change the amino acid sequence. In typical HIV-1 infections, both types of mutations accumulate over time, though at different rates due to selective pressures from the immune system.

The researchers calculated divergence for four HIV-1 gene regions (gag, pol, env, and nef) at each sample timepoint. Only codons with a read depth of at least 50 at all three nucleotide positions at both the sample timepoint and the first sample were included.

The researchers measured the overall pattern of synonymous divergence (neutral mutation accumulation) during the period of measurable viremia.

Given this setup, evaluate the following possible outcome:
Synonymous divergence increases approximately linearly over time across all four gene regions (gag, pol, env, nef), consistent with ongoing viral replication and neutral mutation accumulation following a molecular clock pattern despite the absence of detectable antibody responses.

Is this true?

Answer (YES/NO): NO